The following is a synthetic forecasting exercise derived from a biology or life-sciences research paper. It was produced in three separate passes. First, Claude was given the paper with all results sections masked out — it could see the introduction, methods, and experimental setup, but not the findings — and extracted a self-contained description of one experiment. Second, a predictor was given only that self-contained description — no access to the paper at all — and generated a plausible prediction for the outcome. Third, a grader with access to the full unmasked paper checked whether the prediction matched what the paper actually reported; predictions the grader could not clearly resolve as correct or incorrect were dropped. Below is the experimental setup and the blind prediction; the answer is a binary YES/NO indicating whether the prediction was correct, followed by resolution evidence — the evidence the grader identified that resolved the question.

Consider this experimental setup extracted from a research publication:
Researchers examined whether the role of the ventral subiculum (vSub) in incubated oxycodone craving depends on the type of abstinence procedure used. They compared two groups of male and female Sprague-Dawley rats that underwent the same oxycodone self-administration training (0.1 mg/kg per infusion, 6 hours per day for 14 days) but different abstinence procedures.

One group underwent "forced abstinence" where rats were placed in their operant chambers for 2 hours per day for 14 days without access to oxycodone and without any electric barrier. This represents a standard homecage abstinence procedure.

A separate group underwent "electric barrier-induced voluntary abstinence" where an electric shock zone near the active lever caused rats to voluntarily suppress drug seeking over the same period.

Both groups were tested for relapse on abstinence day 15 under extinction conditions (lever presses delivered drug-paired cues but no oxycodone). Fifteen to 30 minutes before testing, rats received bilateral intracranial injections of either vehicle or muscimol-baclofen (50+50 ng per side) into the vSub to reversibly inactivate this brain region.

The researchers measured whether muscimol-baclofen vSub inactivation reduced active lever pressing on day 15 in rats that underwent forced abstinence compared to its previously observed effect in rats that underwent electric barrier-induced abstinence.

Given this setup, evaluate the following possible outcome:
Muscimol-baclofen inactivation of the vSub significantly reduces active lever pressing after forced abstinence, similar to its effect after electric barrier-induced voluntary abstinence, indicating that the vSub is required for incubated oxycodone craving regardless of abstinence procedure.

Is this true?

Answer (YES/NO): NO